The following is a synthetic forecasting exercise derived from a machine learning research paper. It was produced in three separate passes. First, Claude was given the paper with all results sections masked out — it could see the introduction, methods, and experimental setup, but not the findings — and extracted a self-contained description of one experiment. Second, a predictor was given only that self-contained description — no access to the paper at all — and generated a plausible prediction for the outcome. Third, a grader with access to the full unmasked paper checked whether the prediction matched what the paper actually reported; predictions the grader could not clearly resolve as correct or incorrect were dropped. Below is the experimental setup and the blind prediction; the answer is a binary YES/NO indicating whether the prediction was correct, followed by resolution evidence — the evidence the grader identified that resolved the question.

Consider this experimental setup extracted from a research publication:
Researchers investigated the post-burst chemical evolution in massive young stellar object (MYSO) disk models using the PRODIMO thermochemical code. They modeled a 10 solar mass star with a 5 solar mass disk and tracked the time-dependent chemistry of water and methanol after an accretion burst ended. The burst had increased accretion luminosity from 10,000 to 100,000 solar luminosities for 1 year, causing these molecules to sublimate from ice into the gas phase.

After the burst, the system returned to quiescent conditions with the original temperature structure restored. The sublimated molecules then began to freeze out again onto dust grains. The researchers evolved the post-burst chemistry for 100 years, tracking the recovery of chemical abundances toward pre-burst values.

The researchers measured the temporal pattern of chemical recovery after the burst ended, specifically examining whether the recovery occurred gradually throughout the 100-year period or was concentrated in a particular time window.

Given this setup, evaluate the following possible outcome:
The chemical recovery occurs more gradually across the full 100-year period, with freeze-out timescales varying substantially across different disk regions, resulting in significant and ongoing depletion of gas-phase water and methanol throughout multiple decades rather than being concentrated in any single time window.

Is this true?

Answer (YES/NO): NO